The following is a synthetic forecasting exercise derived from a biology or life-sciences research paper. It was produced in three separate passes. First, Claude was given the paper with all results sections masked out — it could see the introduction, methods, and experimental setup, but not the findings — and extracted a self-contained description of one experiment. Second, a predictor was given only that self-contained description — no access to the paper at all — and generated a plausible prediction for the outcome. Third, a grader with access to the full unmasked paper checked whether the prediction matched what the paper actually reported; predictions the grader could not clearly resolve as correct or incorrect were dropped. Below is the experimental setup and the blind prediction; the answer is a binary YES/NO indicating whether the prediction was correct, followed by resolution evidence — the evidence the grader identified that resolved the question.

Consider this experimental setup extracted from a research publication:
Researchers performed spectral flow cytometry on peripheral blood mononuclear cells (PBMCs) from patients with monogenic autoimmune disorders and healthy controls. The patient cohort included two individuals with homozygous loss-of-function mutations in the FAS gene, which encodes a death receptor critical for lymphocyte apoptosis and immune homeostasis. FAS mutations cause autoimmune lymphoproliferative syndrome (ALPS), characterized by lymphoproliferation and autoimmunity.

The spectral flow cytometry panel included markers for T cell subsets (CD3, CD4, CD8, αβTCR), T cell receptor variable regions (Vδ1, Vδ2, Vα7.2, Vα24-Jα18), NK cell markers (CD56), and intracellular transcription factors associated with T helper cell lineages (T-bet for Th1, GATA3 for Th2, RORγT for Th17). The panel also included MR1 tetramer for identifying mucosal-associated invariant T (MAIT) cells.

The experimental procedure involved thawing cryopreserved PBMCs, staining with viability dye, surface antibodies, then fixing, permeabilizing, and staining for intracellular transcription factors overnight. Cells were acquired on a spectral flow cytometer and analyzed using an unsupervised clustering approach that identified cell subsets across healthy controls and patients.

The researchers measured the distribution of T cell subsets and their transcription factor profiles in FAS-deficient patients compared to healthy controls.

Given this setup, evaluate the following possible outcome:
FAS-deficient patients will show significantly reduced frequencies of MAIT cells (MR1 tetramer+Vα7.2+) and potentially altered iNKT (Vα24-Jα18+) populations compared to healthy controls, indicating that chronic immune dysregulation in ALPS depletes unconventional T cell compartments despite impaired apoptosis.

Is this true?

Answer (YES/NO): YES